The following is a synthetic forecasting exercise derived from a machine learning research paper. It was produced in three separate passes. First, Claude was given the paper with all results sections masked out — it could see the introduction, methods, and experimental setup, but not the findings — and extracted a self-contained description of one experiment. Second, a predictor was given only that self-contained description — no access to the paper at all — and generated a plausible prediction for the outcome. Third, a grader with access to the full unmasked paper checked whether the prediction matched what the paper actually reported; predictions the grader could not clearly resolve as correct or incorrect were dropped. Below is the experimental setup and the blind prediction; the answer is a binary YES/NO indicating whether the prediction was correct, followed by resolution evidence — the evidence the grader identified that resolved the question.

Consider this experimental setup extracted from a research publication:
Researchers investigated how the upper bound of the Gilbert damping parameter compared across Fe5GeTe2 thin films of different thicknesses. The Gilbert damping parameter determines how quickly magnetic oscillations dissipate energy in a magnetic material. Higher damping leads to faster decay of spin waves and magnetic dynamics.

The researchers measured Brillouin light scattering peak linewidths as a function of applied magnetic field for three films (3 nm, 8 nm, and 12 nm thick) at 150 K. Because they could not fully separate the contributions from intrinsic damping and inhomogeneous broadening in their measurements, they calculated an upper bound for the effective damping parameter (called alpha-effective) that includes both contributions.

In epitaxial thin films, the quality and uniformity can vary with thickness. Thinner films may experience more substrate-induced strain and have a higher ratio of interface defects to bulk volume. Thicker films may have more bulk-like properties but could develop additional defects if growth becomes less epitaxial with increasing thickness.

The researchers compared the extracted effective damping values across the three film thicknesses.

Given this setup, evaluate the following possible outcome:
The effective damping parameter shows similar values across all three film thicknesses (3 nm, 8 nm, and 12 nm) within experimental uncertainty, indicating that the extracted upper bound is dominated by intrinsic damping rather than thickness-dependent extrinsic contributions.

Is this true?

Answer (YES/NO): NO